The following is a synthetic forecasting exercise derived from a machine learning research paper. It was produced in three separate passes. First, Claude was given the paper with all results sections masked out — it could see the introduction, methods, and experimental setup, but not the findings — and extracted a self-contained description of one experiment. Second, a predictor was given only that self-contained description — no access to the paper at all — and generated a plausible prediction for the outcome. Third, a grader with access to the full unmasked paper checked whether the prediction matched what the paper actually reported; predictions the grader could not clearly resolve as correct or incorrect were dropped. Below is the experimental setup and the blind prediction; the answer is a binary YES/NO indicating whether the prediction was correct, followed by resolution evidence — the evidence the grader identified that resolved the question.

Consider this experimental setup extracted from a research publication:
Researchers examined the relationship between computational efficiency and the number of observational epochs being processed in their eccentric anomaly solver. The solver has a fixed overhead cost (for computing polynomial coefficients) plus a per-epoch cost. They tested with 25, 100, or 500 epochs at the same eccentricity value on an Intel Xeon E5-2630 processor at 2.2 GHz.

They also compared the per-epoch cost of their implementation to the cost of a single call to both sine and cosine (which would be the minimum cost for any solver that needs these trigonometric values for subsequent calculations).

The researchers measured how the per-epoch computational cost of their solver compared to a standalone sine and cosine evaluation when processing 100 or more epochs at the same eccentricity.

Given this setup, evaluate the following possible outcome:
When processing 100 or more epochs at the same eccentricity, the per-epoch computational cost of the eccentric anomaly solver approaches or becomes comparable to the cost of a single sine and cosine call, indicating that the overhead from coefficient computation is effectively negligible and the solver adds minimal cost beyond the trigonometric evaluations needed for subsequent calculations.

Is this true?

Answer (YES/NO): NO